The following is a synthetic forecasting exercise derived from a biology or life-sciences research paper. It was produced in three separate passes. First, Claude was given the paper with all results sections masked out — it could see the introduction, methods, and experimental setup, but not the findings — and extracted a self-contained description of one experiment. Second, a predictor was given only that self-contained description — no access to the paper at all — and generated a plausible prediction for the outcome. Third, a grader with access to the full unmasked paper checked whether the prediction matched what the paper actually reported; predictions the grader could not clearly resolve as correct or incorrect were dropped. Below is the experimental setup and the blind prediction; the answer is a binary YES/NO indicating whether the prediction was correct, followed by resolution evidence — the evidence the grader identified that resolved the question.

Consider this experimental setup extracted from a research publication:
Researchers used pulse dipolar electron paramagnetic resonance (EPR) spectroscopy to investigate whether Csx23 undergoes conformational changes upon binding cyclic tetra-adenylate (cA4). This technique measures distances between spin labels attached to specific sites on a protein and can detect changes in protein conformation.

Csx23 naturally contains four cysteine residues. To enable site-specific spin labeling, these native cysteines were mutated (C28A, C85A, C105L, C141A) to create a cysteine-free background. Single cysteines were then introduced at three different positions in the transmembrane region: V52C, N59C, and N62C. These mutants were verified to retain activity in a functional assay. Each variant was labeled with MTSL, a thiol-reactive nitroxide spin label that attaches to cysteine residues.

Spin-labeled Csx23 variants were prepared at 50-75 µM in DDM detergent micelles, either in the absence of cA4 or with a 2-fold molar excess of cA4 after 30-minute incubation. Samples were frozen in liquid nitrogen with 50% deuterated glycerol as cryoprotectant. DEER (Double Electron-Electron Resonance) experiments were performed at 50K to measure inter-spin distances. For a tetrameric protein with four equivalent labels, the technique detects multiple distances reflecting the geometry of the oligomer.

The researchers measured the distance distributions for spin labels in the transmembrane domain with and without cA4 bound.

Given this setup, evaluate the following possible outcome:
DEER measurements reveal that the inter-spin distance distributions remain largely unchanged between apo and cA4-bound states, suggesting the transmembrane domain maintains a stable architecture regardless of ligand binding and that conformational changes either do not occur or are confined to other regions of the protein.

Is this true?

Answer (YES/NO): NO